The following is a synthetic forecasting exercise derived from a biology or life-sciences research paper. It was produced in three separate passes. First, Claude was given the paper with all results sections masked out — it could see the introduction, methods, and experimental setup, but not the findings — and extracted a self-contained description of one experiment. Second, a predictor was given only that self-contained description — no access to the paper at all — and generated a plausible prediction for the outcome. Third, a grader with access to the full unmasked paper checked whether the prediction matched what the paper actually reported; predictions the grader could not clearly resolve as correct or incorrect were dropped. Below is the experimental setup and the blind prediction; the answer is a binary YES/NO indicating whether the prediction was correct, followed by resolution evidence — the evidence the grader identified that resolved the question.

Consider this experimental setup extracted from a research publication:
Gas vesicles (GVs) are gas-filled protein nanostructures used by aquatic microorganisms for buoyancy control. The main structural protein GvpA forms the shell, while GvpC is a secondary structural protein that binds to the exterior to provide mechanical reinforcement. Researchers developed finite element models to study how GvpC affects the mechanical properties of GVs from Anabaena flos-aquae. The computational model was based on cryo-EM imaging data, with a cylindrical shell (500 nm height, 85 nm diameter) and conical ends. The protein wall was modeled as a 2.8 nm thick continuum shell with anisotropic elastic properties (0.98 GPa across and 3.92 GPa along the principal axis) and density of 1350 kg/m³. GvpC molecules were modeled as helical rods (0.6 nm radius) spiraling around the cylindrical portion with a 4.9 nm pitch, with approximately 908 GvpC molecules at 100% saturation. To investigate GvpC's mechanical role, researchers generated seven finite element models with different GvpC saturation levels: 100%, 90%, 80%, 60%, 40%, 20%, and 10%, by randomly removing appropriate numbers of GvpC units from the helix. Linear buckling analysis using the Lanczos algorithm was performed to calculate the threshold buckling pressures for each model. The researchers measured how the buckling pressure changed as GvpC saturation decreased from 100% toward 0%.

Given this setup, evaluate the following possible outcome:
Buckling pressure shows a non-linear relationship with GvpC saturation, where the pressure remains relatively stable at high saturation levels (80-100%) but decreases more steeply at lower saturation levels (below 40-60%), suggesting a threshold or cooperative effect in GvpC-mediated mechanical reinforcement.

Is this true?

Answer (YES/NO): NO